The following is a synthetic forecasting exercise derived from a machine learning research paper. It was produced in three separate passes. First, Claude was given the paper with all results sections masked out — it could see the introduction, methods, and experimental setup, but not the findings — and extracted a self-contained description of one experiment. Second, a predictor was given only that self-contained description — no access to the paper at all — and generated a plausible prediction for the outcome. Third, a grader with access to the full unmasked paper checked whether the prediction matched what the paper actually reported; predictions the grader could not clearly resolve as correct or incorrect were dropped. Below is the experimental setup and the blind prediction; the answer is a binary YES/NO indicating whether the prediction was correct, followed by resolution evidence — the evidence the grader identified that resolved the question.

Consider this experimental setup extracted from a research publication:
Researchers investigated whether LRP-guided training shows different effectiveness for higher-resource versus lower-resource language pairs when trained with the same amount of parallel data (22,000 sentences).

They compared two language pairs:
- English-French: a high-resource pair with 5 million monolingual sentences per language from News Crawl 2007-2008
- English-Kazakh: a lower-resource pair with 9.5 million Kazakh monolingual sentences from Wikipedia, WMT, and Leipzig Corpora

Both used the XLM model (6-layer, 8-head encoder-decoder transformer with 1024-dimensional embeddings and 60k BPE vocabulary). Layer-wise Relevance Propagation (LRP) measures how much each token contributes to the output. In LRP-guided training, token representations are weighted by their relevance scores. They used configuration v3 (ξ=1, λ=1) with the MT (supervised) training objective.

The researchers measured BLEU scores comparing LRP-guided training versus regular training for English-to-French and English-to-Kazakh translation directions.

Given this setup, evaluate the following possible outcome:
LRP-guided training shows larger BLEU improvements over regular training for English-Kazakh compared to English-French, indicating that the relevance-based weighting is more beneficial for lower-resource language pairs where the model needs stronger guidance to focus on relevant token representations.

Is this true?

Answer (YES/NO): YES